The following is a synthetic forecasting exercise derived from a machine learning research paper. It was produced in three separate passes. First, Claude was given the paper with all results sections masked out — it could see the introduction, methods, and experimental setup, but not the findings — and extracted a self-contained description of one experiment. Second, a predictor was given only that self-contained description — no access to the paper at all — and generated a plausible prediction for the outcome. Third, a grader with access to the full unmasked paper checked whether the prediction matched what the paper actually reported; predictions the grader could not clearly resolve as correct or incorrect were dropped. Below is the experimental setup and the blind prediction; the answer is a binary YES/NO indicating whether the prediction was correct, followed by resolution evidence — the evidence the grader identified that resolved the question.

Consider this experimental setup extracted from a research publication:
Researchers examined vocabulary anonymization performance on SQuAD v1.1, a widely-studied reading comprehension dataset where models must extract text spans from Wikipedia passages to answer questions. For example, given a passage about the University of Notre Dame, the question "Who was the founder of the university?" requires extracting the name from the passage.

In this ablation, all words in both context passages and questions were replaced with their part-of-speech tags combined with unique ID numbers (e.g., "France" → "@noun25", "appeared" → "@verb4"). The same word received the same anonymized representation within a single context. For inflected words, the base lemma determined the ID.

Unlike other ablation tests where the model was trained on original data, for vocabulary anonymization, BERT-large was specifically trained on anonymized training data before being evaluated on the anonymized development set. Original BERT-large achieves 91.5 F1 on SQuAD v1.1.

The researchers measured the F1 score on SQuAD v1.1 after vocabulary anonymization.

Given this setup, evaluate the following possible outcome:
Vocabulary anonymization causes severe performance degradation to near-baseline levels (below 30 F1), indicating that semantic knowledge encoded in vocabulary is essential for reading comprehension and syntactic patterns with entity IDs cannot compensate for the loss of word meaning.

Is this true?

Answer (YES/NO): NO